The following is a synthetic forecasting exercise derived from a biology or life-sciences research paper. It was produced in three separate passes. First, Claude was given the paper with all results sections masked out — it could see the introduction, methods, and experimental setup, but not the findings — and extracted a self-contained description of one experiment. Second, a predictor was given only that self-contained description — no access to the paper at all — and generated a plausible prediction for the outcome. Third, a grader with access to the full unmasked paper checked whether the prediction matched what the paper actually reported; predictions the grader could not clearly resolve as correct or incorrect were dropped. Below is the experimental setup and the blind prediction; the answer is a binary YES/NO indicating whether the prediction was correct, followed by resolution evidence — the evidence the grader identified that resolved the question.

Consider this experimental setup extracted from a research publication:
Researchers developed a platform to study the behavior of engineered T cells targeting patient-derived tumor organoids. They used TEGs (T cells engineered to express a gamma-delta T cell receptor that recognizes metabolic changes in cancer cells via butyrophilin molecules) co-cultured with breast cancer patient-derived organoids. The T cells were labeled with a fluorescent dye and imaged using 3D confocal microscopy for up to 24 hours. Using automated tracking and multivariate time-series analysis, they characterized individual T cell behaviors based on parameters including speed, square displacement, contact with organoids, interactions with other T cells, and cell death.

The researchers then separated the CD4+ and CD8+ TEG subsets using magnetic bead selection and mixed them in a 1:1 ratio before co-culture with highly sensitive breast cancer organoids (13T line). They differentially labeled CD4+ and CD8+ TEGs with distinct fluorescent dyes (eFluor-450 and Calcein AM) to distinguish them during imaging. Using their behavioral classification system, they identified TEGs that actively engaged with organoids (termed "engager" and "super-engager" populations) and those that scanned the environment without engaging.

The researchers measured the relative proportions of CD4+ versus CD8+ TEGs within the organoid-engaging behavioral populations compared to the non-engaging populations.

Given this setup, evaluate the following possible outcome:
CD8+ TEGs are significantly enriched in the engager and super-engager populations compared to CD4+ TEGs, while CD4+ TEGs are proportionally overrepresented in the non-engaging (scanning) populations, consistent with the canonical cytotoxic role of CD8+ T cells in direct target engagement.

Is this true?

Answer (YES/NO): YES